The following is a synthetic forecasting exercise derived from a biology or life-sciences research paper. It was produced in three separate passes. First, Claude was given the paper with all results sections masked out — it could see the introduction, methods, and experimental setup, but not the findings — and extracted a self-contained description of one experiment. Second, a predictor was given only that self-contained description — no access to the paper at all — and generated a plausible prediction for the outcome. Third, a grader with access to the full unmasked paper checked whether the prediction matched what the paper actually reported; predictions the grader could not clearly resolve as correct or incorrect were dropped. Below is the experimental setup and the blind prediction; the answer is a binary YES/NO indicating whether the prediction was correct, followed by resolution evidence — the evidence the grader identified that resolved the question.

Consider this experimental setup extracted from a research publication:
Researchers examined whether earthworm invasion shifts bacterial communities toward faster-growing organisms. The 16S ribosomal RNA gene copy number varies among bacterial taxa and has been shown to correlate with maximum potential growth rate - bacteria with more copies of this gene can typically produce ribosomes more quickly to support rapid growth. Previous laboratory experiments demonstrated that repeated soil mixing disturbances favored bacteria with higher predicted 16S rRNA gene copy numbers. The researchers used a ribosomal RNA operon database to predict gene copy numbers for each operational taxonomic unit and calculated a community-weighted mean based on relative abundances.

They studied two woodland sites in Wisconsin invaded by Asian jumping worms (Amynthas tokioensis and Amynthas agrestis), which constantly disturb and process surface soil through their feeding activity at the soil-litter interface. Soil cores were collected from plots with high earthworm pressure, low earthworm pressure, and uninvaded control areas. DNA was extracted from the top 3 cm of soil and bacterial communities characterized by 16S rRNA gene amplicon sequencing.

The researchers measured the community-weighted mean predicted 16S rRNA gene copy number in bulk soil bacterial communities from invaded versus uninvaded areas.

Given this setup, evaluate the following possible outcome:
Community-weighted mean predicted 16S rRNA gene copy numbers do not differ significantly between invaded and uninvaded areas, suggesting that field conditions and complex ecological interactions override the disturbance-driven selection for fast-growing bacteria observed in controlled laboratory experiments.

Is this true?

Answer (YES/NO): NO